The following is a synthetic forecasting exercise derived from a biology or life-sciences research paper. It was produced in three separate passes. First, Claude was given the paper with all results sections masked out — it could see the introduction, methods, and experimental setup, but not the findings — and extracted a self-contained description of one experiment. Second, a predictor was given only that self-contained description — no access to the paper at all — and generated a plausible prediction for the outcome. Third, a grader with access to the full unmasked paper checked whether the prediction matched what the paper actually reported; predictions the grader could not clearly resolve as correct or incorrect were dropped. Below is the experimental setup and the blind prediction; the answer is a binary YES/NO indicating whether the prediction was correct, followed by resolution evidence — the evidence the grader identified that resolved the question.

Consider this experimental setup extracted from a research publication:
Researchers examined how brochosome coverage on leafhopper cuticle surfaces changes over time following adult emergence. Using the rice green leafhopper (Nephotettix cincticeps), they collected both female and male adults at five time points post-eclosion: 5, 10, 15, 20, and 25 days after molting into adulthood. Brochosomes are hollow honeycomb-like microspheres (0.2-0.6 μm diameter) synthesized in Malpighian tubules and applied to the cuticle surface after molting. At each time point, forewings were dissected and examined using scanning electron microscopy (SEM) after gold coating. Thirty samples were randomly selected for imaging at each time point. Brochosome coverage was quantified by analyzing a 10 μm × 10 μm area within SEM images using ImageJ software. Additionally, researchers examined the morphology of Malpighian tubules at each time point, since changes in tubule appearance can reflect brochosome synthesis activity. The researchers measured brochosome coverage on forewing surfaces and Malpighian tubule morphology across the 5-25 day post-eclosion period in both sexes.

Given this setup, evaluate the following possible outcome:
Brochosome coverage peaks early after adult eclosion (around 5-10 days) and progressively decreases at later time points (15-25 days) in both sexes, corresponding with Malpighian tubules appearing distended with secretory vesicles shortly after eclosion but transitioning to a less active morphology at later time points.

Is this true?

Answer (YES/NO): YES